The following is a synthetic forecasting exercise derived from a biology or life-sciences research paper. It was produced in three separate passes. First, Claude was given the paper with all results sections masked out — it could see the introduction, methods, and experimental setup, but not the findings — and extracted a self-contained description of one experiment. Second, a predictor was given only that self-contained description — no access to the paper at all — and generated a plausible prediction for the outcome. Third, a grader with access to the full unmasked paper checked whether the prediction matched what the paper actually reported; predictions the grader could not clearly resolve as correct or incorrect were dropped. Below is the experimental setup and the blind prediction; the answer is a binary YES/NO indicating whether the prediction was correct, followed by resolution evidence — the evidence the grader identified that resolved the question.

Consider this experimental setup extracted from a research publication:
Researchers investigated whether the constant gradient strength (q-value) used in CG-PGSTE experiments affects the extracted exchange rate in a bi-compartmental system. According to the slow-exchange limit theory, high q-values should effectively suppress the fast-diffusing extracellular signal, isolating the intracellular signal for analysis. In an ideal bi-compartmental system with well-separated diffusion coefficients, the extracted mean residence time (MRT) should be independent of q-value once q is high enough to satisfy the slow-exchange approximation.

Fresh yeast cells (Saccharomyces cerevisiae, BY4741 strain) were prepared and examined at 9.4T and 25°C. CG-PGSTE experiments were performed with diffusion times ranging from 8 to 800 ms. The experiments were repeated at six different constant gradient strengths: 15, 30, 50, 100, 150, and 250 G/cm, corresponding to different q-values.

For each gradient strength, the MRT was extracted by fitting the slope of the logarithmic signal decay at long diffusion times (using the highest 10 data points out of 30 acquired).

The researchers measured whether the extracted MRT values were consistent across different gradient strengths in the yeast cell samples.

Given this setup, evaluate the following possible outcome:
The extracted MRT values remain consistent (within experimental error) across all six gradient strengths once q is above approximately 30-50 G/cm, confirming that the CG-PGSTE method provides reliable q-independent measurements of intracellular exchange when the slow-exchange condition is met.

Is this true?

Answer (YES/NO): YES